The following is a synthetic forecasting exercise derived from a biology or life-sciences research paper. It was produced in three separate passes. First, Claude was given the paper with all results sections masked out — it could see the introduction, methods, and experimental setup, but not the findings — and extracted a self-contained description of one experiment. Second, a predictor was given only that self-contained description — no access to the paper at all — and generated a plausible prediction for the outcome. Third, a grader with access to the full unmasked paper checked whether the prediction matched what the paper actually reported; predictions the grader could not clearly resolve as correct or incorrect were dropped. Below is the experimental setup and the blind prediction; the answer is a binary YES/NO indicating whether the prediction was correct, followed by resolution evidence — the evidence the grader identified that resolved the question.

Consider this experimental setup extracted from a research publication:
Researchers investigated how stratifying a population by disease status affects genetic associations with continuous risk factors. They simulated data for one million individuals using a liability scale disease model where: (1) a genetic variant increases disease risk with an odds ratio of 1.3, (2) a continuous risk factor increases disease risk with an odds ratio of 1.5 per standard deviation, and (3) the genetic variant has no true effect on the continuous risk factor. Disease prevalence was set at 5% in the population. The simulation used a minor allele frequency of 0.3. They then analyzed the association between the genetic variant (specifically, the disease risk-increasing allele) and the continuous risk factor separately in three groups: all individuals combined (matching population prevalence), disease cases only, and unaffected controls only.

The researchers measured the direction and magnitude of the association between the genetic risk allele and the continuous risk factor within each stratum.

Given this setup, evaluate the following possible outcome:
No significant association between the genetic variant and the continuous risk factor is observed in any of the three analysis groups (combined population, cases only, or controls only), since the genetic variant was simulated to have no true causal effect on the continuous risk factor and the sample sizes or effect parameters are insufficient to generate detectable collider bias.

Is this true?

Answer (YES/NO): NO